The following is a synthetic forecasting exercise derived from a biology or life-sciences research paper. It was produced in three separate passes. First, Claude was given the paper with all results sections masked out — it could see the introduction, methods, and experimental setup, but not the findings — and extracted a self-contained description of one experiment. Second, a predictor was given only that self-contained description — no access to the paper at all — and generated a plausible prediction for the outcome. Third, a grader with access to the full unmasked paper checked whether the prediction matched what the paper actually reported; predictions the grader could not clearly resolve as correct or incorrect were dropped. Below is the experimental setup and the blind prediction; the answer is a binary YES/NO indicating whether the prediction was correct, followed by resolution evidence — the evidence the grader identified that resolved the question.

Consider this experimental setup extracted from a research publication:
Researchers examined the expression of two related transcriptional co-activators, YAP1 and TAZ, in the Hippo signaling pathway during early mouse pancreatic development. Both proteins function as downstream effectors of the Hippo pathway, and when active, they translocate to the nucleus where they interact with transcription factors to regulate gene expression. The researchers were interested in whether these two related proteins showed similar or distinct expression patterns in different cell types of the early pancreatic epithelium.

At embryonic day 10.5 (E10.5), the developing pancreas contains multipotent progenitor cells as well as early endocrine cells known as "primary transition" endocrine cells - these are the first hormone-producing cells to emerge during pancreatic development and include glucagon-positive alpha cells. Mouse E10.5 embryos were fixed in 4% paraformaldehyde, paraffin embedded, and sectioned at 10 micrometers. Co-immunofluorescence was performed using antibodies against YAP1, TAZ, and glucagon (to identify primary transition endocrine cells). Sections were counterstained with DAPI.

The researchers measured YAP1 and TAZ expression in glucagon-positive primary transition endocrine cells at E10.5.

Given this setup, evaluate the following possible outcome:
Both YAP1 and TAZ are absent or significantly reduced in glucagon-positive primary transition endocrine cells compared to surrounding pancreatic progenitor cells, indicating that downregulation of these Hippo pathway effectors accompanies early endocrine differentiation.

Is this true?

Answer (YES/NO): NO